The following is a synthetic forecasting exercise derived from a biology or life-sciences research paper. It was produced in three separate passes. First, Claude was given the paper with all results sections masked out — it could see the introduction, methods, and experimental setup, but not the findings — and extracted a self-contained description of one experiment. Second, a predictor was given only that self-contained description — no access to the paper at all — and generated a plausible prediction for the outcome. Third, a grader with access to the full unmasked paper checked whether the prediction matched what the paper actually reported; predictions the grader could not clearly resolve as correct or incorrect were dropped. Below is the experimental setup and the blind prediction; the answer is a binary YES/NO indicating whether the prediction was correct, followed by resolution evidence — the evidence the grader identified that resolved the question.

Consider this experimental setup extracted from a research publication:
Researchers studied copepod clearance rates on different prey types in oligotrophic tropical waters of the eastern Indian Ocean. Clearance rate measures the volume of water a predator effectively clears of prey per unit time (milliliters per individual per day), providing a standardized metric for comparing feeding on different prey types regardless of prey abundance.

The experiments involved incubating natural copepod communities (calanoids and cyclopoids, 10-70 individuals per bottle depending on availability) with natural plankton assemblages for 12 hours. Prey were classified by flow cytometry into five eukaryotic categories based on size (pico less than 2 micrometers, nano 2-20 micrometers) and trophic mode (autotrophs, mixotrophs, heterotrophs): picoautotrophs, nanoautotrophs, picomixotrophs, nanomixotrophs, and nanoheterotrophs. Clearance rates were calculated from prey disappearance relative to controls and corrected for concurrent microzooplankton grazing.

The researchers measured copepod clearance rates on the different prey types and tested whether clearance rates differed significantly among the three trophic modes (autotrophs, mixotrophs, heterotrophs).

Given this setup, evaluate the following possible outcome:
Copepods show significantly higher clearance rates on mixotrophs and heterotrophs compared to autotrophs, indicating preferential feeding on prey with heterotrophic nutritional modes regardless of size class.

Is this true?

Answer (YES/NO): NO